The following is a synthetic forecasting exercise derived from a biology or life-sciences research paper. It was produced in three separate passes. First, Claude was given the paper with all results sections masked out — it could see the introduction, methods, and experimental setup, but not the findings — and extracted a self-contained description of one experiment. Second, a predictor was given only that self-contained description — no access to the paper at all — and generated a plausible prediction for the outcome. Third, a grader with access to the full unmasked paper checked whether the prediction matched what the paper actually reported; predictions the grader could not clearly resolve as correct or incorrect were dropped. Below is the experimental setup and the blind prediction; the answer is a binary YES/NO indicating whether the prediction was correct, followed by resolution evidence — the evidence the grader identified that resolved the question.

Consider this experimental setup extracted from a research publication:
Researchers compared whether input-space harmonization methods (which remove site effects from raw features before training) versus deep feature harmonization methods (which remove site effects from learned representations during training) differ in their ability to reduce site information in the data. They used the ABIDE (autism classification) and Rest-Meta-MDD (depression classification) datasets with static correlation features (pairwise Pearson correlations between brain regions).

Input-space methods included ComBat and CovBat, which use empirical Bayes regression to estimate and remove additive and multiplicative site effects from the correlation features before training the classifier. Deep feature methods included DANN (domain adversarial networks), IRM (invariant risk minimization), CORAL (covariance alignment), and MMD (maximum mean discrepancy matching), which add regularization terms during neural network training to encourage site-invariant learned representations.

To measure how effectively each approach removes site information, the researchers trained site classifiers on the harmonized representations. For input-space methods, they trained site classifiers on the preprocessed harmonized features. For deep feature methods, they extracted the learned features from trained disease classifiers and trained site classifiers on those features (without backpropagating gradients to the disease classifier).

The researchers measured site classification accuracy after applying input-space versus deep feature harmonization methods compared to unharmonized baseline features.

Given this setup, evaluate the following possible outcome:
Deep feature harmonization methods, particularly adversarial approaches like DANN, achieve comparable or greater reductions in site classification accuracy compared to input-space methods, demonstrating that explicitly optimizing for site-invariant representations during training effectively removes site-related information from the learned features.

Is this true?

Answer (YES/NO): YES